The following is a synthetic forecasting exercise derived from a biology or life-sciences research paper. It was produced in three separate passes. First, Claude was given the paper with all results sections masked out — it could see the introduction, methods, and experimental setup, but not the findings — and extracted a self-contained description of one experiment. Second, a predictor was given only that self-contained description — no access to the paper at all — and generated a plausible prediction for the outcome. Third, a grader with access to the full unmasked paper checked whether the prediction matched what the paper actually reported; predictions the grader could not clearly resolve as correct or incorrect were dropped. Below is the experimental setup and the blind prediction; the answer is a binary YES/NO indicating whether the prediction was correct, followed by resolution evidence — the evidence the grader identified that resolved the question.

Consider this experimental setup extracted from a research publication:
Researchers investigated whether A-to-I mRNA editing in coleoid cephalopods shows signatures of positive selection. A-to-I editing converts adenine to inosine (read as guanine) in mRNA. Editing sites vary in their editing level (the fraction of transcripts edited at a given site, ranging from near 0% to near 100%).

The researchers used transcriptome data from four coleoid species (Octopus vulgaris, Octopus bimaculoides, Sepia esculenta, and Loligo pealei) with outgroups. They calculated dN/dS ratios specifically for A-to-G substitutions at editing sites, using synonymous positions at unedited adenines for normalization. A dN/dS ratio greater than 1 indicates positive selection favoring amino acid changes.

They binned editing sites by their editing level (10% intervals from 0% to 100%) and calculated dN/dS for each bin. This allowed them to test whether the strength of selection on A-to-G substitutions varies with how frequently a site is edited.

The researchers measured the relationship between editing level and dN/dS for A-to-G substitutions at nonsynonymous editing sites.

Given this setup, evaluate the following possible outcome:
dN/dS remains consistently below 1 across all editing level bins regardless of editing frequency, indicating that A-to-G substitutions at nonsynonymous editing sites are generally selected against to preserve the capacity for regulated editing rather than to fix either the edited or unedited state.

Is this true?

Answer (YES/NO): NO